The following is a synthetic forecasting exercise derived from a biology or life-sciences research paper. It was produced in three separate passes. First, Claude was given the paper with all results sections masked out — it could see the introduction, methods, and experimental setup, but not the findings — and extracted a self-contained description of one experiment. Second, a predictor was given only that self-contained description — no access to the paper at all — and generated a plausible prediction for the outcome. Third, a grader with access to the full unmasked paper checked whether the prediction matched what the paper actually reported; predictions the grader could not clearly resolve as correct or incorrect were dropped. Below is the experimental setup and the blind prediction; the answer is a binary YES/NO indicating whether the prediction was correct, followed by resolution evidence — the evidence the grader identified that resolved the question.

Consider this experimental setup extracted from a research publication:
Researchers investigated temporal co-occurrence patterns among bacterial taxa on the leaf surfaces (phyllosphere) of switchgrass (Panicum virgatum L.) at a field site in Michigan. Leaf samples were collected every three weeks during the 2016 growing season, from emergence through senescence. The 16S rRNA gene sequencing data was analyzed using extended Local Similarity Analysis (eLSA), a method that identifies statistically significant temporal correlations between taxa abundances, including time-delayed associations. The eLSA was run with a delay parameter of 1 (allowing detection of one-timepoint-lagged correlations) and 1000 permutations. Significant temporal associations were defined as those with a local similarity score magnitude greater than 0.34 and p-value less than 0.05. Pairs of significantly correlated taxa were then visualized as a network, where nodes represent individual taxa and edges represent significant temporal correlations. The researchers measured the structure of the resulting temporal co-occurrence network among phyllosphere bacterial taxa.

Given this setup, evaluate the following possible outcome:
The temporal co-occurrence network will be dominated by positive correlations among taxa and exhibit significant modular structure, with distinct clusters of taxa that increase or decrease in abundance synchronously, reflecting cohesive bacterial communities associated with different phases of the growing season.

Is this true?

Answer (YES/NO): NO